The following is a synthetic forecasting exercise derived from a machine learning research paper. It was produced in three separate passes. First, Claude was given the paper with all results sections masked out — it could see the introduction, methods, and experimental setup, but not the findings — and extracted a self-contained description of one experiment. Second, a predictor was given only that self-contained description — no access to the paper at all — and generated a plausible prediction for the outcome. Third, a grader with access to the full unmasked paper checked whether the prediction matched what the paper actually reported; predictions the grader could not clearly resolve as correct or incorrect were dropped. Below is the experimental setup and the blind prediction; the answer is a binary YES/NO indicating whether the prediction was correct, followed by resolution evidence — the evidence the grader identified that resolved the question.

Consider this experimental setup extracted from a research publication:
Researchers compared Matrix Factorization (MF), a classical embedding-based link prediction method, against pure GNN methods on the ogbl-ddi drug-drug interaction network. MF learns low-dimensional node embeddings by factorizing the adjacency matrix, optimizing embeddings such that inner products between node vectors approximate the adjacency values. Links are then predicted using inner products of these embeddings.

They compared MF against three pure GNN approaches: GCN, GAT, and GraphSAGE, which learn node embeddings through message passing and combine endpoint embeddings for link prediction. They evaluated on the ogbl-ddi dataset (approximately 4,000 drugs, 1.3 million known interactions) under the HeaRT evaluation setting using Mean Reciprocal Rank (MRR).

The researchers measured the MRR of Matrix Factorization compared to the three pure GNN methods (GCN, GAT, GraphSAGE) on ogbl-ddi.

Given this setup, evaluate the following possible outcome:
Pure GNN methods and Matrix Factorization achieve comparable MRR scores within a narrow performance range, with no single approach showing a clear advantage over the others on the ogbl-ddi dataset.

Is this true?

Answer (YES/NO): NO